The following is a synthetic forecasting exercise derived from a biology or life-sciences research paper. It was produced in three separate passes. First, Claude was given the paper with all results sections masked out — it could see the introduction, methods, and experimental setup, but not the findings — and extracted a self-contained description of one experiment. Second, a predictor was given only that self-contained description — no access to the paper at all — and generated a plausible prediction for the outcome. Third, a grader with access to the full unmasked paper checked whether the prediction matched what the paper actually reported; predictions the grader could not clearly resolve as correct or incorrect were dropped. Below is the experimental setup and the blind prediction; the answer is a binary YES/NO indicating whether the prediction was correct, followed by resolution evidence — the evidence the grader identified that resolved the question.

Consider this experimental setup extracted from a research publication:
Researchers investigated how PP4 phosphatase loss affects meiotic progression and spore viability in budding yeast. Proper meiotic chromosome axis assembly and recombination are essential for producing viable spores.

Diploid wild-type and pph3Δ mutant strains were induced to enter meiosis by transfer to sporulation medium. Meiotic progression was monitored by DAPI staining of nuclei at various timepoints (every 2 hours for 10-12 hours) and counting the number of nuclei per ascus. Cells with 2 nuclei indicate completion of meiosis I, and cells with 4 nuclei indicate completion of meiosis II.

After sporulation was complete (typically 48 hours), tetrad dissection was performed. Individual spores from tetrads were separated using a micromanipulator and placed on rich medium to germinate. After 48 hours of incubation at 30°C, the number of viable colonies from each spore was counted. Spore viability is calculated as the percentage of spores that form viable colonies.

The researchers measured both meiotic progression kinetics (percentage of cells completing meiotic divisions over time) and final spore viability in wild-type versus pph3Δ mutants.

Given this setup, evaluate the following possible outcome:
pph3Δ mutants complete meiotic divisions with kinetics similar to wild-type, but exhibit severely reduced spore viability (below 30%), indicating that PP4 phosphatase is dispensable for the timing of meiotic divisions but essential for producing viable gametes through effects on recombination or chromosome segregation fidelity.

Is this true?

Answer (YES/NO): NO